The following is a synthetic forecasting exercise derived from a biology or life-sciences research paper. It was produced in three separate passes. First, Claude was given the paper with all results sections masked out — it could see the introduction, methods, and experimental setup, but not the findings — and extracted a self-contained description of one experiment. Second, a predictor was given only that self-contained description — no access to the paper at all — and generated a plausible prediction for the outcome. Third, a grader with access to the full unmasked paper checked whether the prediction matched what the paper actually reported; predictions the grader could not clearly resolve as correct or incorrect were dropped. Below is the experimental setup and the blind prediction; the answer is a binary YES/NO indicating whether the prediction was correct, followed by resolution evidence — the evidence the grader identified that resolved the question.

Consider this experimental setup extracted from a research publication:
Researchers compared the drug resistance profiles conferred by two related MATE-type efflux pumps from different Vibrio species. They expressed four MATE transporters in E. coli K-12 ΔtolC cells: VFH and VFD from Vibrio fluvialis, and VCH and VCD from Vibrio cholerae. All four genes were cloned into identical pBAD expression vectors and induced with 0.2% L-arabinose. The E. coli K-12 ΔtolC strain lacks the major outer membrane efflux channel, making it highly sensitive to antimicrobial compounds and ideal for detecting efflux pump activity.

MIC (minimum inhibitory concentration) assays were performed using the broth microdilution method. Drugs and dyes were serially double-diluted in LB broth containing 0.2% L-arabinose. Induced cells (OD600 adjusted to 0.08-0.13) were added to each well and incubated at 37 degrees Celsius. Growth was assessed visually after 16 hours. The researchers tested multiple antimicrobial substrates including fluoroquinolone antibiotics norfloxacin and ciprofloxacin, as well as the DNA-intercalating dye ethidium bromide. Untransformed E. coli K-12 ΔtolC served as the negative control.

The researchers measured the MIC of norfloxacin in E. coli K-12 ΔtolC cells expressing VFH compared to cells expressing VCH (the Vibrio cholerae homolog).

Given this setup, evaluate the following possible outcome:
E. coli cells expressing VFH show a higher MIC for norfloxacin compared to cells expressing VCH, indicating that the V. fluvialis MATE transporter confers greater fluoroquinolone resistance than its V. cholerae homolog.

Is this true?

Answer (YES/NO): NO